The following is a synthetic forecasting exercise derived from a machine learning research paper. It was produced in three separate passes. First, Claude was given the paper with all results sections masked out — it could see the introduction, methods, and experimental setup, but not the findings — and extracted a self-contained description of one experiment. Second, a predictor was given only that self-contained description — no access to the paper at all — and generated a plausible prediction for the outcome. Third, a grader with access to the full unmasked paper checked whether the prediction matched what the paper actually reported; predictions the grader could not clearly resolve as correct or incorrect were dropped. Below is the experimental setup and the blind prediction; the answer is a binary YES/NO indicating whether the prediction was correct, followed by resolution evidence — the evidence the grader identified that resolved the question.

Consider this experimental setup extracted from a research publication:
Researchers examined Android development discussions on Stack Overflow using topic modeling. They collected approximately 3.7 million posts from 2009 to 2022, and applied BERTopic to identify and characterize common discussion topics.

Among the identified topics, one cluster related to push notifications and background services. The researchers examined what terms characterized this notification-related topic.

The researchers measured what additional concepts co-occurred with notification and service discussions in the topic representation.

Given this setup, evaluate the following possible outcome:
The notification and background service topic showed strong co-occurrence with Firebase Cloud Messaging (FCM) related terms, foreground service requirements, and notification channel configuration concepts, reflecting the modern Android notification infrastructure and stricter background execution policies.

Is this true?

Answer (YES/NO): NO